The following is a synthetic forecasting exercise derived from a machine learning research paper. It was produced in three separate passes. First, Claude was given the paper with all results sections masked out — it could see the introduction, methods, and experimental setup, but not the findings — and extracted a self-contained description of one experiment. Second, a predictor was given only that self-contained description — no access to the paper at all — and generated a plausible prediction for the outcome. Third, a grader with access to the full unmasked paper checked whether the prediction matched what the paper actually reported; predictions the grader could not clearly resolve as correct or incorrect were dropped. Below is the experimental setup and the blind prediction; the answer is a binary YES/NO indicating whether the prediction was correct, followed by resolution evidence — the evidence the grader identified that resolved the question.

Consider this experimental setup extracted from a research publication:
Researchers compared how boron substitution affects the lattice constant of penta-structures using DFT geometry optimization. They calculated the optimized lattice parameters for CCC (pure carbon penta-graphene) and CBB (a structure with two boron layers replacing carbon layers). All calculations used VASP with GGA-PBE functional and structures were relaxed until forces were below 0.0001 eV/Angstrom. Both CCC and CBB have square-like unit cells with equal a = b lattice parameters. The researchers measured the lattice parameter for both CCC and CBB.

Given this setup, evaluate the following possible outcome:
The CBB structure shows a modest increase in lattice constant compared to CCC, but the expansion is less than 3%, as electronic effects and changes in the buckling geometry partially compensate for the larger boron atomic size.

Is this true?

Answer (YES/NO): NO